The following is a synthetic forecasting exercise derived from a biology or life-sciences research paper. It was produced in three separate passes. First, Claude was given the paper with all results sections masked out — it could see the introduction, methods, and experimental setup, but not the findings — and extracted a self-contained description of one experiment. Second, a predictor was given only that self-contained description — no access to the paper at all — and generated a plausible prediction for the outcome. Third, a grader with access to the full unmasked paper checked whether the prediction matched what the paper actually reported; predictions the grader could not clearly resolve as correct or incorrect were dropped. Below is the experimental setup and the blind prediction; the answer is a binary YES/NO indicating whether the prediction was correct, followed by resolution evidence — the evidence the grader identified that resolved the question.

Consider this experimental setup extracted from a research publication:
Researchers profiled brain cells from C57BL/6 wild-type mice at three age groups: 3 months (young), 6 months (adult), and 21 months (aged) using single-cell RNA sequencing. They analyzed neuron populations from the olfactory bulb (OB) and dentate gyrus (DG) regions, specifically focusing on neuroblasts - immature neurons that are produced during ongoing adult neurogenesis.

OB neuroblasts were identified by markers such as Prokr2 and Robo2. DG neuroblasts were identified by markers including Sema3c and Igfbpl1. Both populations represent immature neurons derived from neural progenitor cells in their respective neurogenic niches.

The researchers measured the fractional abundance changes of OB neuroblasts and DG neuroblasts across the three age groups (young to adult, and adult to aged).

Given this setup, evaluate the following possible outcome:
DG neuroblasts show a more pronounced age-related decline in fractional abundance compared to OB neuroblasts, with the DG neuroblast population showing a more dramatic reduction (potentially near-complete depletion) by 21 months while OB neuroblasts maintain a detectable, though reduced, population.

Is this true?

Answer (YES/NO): NO